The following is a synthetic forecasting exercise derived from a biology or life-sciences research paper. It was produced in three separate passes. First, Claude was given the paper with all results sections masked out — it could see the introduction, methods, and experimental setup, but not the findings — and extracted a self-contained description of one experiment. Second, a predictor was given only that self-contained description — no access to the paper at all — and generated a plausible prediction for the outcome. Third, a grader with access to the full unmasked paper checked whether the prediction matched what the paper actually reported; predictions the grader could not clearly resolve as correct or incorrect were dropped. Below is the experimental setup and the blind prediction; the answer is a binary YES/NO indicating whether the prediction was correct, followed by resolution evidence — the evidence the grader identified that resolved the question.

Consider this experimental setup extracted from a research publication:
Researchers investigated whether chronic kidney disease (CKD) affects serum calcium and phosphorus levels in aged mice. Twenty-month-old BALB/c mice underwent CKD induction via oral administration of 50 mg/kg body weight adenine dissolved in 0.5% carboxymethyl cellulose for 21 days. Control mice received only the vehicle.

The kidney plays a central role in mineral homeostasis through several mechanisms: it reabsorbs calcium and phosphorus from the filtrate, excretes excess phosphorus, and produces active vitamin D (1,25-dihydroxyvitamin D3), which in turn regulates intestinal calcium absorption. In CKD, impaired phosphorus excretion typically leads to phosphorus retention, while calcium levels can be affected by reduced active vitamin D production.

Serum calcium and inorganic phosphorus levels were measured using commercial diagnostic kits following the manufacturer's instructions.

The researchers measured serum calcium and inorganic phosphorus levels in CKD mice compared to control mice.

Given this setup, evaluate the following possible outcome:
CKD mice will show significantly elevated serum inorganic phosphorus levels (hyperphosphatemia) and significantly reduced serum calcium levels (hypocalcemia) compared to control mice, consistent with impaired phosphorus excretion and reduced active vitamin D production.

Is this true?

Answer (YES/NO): YES